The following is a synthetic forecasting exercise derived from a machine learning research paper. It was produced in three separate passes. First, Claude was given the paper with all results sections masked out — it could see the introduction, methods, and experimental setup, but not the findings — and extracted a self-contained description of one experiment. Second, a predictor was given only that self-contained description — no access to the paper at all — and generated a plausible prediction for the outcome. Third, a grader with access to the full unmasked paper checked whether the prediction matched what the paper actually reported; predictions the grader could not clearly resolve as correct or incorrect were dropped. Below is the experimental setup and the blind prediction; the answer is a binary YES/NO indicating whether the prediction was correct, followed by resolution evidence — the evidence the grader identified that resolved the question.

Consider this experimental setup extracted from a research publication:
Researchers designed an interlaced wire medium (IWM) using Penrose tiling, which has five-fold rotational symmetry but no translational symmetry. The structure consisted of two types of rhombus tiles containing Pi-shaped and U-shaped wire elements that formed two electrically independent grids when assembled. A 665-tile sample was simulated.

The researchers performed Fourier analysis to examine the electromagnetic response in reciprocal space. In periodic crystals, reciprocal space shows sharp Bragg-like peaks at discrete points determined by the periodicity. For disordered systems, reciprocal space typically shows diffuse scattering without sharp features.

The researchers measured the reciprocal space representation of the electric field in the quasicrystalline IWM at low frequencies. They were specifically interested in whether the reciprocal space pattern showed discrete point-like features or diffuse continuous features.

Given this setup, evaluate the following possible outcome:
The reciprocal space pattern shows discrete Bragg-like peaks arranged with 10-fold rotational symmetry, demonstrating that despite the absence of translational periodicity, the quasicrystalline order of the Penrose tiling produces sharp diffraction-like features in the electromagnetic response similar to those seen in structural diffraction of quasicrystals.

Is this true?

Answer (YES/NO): YES